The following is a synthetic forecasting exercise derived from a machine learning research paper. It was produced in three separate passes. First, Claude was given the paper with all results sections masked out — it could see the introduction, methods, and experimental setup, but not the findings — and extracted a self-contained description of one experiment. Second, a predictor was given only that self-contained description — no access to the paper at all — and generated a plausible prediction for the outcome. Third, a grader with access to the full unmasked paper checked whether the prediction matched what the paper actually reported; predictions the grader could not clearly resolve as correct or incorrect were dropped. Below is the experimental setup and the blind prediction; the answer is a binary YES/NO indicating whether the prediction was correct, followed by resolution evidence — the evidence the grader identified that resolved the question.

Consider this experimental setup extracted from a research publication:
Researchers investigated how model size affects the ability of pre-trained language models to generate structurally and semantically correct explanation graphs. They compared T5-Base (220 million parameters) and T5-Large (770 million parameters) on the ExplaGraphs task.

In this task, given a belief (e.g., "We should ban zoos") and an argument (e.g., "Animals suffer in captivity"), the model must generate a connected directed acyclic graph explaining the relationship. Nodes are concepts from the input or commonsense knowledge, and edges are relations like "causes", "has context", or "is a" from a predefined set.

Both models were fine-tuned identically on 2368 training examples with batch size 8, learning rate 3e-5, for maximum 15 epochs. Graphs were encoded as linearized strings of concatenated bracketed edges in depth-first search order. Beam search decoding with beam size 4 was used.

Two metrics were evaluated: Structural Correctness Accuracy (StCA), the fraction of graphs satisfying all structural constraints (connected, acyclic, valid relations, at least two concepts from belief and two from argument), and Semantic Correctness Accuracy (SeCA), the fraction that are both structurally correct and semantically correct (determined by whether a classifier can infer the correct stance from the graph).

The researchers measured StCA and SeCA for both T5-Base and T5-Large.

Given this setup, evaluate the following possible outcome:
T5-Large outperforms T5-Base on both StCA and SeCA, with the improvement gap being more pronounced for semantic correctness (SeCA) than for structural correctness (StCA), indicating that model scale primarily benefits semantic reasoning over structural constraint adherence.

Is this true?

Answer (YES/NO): YES